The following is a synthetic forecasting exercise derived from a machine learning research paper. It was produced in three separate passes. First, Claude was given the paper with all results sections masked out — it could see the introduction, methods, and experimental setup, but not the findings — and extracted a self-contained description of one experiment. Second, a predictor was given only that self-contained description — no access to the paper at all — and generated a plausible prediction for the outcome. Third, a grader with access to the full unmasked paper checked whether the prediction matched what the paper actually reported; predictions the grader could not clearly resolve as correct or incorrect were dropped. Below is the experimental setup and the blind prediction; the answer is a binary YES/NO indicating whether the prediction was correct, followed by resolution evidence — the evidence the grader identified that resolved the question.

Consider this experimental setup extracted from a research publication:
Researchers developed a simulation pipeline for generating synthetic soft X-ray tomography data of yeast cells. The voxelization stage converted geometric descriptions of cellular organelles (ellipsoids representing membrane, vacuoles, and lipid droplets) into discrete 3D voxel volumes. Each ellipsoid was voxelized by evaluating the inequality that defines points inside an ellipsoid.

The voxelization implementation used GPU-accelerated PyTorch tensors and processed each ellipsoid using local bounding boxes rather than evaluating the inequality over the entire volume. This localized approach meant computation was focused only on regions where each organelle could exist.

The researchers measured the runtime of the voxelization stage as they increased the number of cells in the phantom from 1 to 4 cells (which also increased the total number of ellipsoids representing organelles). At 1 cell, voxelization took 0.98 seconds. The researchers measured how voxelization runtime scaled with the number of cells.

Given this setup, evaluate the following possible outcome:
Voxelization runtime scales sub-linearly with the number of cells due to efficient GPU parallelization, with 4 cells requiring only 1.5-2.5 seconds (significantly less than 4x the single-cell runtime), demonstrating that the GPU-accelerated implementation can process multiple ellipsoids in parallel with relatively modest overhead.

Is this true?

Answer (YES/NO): NO